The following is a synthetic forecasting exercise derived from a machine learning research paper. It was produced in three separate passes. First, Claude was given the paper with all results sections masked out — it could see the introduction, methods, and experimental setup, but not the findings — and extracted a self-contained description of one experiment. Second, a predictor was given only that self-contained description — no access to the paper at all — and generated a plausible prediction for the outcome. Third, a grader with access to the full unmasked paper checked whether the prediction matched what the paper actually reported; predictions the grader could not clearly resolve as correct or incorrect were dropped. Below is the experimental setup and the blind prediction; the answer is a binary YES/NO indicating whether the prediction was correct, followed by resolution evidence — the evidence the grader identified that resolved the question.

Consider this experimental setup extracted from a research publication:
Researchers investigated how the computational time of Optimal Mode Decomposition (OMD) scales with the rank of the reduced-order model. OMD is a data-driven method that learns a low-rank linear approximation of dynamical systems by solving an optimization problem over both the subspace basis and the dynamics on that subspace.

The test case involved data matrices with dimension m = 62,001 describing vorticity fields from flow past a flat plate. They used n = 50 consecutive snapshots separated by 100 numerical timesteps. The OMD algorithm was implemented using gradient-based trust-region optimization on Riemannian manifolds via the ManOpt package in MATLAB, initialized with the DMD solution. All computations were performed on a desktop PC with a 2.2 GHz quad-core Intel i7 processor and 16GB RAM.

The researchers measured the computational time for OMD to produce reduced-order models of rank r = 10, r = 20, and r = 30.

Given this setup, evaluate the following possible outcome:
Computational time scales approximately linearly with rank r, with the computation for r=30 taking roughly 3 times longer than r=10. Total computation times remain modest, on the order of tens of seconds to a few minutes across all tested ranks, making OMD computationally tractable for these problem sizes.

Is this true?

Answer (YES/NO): NO